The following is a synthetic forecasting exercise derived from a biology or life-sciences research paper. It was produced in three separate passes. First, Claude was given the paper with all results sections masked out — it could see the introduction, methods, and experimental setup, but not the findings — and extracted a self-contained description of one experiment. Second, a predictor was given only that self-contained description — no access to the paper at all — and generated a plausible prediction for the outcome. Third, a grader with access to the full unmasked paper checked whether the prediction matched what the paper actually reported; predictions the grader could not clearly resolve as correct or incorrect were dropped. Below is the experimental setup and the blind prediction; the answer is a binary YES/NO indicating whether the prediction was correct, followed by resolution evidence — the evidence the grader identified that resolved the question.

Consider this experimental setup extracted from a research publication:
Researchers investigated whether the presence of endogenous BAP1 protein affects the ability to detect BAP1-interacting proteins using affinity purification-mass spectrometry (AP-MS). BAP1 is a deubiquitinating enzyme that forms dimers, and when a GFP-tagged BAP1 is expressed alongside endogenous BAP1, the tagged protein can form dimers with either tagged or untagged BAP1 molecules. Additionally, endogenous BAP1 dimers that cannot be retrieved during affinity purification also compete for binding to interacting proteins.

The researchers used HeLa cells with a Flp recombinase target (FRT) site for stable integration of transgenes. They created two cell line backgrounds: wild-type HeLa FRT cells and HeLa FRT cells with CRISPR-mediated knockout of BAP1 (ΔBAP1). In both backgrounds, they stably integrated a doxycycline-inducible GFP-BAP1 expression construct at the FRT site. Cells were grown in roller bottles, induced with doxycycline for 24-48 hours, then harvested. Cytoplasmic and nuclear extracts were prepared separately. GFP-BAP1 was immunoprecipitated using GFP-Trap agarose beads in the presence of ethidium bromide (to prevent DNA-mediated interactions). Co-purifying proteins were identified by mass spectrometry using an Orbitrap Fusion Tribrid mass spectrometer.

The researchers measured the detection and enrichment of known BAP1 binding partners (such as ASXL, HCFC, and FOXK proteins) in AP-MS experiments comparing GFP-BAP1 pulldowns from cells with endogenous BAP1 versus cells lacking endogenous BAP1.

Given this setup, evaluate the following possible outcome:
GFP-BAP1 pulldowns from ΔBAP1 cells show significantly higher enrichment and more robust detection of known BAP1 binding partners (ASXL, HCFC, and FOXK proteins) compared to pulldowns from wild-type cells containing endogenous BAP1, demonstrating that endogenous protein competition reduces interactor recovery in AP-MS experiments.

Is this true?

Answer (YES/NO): NO